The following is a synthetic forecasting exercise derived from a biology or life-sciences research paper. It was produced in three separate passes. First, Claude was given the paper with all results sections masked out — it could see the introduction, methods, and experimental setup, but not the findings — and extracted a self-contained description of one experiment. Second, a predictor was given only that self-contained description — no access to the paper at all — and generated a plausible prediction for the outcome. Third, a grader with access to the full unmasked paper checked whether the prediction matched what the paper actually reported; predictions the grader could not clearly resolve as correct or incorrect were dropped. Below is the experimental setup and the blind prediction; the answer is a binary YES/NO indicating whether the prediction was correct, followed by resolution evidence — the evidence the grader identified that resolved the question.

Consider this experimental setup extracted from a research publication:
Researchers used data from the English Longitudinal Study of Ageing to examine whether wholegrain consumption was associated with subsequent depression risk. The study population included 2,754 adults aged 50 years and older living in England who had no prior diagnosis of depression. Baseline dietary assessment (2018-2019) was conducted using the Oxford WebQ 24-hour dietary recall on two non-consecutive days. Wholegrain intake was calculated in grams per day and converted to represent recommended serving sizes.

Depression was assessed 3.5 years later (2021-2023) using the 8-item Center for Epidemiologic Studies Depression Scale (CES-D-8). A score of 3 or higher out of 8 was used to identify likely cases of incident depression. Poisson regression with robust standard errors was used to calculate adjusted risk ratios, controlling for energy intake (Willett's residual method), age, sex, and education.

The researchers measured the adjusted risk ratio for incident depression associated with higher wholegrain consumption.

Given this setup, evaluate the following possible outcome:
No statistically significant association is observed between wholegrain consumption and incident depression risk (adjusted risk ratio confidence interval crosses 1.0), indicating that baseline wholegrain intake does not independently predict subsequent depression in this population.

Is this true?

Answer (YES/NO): NO